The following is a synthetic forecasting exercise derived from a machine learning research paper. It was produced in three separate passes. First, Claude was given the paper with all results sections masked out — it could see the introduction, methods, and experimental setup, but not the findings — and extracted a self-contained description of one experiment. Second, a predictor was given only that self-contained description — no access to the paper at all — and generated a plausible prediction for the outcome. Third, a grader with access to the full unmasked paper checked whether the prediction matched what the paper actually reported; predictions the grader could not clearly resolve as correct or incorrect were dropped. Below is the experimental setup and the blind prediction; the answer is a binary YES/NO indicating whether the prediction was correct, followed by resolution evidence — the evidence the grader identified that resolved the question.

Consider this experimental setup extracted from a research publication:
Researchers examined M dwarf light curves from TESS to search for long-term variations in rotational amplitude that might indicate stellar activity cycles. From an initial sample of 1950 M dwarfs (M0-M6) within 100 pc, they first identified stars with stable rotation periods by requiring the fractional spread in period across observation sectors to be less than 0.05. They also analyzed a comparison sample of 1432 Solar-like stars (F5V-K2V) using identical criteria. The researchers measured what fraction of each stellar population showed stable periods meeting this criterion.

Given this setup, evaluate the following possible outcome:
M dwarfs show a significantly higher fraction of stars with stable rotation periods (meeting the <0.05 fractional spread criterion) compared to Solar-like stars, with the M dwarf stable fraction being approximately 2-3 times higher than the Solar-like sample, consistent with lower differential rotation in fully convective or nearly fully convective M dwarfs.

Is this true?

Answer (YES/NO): NO